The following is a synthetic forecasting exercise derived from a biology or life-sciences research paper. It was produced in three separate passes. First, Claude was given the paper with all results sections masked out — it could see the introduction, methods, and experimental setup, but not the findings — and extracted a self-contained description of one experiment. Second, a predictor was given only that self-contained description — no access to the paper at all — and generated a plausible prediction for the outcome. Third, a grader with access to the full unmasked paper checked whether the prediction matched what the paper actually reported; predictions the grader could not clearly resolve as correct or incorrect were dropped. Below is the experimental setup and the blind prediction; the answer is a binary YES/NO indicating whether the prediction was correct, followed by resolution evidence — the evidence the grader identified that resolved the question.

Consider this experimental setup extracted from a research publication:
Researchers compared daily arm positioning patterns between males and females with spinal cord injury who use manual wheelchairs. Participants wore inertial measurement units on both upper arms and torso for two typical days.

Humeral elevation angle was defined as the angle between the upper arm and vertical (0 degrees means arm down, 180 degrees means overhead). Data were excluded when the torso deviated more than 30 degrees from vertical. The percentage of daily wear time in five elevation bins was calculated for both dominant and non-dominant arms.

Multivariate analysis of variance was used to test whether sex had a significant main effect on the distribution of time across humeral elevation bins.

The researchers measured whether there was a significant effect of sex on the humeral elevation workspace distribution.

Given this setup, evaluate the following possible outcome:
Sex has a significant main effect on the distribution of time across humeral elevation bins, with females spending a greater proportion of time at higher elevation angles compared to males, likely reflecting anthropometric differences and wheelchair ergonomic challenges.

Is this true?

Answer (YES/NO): NO